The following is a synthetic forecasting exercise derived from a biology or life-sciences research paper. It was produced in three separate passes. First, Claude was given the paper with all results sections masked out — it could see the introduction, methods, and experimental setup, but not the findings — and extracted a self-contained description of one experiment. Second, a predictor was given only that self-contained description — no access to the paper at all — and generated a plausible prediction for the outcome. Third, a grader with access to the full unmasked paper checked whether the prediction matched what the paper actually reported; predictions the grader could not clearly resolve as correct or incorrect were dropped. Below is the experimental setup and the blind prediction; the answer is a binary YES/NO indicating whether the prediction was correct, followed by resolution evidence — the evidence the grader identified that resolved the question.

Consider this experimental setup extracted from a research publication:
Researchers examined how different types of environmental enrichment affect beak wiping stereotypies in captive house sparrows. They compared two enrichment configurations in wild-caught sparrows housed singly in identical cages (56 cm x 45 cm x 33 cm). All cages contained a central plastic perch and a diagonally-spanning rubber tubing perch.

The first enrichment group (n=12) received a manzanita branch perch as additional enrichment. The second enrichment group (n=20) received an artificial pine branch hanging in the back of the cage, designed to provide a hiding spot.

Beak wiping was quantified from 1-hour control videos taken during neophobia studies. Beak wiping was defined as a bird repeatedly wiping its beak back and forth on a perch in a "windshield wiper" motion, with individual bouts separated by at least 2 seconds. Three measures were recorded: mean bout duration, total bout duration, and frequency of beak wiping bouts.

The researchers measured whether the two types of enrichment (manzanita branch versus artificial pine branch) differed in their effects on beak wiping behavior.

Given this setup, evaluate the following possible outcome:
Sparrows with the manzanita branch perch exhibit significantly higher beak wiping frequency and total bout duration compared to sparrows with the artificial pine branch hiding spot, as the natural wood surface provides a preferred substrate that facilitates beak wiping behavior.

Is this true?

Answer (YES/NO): NO